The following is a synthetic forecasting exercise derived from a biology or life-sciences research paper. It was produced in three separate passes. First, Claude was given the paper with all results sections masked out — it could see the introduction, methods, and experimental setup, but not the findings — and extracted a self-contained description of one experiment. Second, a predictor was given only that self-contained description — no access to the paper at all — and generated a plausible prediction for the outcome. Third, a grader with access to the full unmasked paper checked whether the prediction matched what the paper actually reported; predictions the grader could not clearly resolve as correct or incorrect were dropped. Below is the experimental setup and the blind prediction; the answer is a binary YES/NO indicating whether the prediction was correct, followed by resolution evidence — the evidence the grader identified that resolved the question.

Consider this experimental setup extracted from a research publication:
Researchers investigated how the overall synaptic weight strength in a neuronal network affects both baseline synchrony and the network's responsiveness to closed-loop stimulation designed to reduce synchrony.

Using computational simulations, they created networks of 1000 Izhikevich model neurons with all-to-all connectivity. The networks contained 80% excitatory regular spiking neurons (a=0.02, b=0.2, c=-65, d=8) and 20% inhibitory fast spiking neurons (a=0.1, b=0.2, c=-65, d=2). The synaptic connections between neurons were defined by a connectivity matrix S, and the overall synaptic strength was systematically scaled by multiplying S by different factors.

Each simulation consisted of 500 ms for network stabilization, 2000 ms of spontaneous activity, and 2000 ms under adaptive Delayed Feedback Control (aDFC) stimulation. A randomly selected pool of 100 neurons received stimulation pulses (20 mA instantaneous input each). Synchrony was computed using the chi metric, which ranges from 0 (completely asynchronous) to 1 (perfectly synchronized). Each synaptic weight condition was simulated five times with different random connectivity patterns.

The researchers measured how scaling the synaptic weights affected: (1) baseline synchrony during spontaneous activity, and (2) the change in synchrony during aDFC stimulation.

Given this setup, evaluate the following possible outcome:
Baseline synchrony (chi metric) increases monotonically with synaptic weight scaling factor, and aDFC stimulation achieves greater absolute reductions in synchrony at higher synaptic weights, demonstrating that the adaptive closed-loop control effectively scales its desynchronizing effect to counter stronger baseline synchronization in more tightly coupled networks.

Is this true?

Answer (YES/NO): NO